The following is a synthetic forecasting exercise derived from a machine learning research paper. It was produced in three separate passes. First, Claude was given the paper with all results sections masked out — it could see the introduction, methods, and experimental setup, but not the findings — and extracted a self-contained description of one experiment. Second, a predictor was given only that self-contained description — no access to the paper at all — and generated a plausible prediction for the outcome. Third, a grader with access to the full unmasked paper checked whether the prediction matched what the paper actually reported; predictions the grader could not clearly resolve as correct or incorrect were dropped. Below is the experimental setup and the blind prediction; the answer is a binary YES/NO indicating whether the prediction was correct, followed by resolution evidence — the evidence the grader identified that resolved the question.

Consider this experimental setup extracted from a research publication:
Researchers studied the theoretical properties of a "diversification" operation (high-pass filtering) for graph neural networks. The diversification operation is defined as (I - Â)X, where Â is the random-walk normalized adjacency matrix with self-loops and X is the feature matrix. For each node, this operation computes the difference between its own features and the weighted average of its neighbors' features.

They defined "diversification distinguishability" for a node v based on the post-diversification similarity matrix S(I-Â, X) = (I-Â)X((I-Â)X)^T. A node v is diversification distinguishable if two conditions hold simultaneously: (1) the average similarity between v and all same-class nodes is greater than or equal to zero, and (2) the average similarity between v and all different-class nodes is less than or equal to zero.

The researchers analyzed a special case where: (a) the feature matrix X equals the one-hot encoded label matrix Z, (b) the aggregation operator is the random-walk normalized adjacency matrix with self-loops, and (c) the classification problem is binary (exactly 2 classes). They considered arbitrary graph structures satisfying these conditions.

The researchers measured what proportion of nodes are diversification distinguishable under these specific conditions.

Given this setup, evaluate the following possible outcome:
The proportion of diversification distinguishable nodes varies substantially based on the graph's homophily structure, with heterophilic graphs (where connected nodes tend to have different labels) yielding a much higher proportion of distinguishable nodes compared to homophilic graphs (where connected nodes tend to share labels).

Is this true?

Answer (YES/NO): NO